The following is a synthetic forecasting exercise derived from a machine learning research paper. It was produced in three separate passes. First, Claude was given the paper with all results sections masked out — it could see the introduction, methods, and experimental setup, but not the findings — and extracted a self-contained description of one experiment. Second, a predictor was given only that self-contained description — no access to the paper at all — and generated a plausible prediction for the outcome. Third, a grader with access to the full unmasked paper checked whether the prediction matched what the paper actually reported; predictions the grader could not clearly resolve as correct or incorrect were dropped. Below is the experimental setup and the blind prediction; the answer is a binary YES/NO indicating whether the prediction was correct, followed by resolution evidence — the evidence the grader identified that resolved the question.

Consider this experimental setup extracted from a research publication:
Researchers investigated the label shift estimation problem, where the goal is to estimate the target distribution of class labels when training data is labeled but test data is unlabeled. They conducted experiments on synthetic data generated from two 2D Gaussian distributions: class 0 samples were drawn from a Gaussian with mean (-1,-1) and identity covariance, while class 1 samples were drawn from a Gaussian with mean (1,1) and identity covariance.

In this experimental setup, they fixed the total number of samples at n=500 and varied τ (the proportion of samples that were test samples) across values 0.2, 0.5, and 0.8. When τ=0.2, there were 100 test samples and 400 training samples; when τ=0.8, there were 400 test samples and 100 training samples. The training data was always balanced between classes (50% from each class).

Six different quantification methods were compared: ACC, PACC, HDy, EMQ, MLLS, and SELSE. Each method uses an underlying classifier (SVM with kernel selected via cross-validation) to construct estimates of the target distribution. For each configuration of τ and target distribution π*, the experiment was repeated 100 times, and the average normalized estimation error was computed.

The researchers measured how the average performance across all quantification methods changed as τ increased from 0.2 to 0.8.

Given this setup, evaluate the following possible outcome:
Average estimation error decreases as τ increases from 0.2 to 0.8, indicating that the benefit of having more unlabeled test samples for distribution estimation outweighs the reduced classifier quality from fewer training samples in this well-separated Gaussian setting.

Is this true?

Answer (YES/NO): NO